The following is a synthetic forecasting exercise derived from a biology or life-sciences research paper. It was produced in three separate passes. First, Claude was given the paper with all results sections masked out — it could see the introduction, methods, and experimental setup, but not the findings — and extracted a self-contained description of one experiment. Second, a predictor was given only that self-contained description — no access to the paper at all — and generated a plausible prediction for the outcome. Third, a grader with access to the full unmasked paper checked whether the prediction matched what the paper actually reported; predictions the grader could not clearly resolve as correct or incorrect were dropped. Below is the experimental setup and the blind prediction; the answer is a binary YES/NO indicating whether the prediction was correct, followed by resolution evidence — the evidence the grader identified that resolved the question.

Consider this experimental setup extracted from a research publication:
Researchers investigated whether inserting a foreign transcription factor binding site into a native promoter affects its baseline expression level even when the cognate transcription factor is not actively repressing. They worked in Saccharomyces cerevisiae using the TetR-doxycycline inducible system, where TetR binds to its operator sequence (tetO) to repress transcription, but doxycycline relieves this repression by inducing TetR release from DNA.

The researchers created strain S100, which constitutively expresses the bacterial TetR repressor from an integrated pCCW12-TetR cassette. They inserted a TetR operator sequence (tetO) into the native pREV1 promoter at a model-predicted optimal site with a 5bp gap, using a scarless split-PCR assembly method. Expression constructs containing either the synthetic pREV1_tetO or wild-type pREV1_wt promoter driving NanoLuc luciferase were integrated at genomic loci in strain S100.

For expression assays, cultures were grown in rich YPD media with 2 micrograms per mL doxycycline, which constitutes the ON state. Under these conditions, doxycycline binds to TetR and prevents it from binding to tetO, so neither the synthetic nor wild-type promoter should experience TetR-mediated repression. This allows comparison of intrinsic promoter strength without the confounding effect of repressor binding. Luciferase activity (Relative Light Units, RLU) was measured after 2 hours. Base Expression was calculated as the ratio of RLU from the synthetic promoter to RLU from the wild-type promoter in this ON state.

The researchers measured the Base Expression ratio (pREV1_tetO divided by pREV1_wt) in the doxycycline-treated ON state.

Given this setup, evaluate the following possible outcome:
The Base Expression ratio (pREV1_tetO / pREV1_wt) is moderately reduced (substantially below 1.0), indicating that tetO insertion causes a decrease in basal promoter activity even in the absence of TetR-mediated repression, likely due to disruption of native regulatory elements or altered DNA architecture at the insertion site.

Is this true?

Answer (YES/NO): YES